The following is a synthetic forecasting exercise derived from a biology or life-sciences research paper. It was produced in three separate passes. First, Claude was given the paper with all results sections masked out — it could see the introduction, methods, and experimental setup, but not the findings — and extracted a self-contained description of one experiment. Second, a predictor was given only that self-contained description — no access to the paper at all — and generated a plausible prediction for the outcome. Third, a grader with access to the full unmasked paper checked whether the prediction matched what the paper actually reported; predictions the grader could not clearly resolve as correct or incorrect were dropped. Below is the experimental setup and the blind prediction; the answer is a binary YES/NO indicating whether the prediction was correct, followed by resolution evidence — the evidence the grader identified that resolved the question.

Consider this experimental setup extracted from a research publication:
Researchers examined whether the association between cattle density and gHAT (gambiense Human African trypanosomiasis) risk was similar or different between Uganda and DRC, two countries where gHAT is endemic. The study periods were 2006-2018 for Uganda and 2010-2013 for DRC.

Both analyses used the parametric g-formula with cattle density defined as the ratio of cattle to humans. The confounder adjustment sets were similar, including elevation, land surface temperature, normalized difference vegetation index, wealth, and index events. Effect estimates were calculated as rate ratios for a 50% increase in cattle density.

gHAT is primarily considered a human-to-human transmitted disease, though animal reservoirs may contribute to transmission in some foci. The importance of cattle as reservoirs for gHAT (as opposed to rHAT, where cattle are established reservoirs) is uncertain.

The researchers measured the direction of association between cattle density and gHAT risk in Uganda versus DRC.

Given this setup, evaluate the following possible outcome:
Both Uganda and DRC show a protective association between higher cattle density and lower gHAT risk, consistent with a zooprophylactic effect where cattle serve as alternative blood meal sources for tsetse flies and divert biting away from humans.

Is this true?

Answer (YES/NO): NO